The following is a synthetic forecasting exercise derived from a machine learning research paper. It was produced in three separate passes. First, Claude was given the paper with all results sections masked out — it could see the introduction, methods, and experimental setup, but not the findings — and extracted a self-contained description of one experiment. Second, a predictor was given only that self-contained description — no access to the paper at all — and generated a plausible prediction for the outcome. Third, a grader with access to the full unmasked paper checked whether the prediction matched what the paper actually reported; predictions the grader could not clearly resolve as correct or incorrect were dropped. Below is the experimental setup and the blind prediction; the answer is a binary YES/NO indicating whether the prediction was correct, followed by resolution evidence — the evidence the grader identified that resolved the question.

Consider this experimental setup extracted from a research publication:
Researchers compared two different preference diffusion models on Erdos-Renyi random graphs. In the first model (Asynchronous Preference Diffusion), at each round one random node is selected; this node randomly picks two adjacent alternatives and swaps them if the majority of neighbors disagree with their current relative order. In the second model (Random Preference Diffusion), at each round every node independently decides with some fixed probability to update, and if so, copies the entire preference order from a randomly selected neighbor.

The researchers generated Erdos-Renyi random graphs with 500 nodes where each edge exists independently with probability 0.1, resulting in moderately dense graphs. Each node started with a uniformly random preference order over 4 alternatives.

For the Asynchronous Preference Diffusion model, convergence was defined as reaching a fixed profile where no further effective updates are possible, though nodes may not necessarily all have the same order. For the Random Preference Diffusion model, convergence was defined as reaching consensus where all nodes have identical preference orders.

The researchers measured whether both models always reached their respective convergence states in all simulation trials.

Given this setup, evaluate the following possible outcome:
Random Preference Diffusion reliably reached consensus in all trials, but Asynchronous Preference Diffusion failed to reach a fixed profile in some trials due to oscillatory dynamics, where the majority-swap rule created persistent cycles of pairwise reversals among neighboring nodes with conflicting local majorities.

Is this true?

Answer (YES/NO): NO